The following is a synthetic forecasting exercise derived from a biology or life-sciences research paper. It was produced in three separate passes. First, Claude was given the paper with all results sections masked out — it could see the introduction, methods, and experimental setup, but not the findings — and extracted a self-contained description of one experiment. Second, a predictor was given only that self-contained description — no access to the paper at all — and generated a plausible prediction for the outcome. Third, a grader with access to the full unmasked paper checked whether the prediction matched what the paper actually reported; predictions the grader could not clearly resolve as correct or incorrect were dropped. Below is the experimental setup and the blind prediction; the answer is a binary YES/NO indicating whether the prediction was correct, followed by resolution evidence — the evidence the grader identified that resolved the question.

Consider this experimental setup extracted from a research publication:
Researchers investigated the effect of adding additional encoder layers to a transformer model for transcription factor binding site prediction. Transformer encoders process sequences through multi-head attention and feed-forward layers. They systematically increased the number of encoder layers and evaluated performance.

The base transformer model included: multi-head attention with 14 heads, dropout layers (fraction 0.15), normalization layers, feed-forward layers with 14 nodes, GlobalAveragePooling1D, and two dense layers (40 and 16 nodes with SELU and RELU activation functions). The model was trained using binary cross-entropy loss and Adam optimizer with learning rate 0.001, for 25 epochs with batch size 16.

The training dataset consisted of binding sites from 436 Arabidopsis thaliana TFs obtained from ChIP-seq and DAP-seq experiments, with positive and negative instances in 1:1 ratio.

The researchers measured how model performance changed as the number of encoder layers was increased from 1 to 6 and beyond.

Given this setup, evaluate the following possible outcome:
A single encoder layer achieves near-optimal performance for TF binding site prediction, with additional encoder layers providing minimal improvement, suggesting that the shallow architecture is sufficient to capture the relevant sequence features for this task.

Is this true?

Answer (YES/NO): YES